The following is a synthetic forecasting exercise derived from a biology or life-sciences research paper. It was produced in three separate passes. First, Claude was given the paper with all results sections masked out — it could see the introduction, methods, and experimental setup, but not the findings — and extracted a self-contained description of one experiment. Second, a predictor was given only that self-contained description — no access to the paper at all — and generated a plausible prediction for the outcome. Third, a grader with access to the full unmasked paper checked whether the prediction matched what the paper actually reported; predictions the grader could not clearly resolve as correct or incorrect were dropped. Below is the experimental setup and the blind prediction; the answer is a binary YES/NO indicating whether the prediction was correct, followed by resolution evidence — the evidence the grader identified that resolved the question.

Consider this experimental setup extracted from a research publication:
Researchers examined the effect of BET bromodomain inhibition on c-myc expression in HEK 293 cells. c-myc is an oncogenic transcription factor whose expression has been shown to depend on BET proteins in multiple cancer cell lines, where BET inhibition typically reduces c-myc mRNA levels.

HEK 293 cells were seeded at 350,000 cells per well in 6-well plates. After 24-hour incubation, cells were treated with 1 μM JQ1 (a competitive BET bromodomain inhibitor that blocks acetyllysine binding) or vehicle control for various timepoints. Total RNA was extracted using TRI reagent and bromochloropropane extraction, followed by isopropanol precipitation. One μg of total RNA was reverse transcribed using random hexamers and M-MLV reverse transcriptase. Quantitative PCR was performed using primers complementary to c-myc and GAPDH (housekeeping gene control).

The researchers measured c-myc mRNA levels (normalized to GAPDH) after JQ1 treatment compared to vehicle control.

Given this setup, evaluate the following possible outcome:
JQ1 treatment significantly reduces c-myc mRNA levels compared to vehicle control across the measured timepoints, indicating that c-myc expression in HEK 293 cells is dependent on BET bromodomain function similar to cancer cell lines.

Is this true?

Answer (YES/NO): NO